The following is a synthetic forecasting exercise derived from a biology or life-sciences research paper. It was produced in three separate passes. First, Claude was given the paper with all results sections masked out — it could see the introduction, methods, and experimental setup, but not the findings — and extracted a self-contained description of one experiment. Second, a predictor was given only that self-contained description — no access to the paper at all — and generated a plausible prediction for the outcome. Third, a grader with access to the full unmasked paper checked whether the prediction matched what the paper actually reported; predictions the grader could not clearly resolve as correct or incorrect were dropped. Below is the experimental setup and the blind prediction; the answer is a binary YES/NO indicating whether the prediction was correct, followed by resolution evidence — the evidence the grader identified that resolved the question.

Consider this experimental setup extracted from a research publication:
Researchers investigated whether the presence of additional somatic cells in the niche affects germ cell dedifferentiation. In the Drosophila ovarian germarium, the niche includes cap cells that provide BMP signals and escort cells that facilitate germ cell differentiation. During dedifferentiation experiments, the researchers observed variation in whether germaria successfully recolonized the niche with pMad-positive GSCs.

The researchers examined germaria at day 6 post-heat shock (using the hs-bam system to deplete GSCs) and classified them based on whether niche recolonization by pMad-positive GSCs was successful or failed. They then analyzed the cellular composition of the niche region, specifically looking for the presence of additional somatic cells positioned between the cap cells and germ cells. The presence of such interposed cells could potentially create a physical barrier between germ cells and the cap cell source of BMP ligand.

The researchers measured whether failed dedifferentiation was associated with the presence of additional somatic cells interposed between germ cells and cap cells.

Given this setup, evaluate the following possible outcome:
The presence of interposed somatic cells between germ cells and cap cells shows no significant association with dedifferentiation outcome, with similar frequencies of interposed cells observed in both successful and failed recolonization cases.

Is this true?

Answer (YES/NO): NO